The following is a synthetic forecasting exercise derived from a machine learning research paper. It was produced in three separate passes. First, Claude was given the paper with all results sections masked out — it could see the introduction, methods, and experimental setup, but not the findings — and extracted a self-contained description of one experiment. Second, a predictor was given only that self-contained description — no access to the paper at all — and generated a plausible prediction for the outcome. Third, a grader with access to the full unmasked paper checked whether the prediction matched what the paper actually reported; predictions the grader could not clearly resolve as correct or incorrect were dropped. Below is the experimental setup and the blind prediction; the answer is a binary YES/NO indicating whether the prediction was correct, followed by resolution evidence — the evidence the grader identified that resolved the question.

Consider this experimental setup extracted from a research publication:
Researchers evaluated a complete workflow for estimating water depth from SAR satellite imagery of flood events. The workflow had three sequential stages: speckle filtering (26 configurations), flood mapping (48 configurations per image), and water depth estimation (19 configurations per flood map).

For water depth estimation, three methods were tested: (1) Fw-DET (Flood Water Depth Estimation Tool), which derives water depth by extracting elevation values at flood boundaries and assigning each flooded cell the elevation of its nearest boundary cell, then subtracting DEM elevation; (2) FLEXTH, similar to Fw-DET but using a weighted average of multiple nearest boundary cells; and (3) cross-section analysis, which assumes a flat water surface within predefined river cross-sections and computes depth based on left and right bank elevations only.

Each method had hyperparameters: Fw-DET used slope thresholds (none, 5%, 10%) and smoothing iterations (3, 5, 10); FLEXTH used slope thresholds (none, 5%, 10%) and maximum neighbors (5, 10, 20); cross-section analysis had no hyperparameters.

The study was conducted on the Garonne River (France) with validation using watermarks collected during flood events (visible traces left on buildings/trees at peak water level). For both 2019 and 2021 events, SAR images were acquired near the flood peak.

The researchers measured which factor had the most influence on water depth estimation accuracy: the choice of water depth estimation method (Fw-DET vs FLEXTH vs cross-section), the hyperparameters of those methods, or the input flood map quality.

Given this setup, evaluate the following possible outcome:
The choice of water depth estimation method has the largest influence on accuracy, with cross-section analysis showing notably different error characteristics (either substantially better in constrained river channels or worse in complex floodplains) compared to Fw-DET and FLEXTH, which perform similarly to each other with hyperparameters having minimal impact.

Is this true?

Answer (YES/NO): NO